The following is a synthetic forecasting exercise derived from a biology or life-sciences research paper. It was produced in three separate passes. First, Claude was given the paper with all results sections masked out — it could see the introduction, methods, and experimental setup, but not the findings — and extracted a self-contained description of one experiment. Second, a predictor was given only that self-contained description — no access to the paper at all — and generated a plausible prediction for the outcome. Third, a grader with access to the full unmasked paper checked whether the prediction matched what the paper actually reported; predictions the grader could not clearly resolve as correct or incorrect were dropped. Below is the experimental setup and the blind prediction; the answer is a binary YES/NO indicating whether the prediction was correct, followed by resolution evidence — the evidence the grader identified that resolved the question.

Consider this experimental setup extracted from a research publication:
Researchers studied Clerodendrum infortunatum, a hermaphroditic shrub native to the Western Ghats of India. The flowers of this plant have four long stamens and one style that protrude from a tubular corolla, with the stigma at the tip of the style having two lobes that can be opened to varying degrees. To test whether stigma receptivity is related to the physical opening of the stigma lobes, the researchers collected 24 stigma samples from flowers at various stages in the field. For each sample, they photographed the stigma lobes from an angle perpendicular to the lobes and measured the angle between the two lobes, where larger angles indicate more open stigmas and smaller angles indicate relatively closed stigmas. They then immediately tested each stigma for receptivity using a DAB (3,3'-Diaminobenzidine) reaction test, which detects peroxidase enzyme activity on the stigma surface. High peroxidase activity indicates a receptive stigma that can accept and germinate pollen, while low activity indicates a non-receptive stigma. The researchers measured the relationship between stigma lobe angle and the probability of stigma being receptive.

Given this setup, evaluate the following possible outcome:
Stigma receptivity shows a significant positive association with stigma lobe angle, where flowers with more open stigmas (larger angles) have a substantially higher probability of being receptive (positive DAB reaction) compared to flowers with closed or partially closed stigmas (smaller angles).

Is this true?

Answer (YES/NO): YES